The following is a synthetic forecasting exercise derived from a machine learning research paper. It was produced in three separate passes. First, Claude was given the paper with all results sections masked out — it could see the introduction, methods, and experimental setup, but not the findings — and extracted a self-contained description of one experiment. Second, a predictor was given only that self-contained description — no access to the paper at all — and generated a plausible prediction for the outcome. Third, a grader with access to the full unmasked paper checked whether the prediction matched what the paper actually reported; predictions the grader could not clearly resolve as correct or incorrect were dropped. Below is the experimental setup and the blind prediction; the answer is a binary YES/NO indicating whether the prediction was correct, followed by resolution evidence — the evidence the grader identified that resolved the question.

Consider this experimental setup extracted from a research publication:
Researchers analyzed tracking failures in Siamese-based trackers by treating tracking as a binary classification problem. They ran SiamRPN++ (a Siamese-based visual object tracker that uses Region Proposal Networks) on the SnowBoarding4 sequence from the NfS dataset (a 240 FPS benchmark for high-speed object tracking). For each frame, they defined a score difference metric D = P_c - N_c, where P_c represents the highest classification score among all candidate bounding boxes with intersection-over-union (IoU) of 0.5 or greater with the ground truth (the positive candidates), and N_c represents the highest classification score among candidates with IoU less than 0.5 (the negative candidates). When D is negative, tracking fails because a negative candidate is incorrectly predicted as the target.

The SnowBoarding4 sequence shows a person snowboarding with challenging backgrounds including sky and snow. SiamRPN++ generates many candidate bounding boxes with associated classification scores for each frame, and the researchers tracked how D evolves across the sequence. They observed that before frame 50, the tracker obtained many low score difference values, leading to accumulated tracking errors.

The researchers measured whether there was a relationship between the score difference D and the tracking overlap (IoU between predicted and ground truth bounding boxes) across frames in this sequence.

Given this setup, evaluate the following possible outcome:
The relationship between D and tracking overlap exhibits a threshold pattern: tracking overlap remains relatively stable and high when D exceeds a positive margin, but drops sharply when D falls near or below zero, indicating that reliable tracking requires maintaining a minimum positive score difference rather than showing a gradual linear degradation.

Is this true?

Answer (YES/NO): NO